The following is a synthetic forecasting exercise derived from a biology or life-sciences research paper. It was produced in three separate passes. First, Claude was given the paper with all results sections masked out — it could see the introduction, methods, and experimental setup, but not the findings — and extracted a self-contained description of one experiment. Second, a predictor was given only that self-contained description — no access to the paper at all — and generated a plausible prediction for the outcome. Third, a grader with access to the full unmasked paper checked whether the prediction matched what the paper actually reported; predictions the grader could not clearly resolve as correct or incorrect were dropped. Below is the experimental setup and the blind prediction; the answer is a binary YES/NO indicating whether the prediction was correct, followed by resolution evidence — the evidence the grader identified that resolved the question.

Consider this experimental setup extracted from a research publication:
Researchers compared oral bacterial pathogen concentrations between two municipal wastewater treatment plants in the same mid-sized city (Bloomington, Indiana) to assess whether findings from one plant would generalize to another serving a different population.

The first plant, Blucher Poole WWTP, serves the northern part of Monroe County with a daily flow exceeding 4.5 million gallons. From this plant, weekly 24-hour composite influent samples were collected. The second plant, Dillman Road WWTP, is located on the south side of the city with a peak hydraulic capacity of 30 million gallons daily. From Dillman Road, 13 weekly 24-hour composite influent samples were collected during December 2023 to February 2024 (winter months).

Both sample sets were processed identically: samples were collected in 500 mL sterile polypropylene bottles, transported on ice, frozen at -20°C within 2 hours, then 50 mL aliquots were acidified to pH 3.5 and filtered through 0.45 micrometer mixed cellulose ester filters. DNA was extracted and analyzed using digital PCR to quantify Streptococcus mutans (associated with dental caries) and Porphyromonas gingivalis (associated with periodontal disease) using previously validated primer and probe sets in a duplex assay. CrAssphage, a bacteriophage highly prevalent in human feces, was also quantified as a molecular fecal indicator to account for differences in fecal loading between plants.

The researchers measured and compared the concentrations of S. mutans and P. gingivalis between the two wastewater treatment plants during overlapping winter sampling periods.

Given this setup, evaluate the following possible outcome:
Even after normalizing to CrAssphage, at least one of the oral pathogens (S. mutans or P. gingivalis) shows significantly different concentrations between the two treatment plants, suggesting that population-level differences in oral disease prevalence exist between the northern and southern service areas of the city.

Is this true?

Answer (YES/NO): YES